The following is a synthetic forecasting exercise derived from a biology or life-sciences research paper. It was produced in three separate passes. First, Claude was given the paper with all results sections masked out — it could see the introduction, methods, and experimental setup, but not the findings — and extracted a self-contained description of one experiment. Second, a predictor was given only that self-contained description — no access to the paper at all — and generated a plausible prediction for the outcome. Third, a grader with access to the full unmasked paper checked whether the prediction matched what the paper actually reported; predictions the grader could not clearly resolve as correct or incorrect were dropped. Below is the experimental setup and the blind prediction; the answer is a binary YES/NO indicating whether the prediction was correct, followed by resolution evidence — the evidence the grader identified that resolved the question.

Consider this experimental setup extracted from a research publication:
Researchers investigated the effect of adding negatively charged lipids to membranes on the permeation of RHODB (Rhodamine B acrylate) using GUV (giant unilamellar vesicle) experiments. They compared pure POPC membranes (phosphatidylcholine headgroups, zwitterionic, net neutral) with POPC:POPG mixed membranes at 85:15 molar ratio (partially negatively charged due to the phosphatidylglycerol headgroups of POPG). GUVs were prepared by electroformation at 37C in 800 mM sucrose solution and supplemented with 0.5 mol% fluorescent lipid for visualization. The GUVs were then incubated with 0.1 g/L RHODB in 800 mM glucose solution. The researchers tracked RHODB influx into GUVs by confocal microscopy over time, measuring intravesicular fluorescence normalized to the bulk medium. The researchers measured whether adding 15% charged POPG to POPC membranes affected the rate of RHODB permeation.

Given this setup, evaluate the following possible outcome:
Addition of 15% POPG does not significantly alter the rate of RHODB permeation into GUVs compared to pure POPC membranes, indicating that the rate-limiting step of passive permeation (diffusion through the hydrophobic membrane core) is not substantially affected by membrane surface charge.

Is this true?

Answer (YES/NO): YES